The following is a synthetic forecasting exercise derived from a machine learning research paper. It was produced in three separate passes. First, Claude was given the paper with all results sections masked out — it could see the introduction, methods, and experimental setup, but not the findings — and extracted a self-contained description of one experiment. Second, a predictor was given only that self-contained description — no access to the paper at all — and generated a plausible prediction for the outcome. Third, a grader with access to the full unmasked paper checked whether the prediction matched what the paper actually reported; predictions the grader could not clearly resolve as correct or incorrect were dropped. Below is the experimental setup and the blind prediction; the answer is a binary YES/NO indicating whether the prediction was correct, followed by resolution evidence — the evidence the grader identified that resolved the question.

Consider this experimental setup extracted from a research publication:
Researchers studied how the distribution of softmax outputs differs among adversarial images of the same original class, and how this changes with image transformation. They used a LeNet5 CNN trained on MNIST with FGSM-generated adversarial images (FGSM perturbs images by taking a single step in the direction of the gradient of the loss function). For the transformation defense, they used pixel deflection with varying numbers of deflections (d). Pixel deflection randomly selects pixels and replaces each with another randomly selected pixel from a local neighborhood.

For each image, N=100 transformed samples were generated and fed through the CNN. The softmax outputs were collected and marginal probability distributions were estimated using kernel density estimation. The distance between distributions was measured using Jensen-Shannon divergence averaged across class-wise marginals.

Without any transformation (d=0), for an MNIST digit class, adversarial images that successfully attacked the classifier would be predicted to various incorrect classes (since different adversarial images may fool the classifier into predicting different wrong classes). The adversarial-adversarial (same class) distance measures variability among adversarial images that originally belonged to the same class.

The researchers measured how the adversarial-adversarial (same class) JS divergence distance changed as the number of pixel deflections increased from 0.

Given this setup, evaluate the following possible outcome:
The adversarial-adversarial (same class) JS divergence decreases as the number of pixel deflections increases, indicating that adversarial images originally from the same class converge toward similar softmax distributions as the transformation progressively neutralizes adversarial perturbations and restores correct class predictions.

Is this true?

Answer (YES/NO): YES